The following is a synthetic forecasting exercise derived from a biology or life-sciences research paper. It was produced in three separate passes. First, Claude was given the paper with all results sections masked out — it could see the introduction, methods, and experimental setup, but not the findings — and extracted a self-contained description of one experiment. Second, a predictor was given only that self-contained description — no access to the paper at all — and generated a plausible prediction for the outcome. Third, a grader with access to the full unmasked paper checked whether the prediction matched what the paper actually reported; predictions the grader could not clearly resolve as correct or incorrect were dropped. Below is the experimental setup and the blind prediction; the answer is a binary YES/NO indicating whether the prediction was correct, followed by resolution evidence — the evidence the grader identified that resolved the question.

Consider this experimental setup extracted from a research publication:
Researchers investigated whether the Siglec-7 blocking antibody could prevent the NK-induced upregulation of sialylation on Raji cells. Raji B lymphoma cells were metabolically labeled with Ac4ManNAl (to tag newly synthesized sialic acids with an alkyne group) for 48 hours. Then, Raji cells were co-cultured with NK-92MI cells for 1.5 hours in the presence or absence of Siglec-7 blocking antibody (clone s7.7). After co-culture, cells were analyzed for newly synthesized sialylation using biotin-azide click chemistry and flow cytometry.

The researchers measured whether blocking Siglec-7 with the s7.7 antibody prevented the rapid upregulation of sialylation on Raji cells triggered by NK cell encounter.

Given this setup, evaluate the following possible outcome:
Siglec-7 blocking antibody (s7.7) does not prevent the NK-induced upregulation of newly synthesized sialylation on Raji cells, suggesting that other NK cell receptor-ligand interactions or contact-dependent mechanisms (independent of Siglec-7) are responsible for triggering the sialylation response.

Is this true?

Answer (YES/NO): YES